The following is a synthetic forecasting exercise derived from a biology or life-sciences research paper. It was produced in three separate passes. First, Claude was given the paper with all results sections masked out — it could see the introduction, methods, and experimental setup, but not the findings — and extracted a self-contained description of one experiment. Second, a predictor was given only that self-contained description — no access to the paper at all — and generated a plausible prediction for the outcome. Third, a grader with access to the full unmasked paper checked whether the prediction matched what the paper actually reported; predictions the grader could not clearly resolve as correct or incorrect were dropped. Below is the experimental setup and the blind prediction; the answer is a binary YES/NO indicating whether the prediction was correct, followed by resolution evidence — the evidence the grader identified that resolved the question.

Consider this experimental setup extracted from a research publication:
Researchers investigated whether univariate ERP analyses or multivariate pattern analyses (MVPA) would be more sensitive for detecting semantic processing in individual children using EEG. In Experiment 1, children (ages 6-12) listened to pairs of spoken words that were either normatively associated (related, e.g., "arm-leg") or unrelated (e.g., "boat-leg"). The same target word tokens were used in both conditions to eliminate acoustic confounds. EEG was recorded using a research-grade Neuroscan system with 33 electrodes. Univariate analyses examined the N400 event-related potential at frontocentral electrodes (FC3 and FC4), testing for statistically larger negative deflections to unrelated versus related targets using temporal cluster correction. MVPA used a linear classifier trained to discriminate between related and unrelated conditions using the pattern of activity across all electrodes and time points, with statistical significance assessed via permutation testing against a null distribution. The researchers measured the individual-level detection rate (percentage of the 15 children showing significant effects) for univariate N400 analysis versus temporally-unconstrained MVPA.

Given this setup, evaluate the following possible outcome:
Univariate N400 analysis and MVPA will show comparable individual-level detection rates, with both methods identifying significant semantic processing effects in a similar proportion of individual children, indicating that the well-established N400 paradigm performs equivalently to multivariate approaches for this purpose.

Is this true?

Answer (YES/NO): NO